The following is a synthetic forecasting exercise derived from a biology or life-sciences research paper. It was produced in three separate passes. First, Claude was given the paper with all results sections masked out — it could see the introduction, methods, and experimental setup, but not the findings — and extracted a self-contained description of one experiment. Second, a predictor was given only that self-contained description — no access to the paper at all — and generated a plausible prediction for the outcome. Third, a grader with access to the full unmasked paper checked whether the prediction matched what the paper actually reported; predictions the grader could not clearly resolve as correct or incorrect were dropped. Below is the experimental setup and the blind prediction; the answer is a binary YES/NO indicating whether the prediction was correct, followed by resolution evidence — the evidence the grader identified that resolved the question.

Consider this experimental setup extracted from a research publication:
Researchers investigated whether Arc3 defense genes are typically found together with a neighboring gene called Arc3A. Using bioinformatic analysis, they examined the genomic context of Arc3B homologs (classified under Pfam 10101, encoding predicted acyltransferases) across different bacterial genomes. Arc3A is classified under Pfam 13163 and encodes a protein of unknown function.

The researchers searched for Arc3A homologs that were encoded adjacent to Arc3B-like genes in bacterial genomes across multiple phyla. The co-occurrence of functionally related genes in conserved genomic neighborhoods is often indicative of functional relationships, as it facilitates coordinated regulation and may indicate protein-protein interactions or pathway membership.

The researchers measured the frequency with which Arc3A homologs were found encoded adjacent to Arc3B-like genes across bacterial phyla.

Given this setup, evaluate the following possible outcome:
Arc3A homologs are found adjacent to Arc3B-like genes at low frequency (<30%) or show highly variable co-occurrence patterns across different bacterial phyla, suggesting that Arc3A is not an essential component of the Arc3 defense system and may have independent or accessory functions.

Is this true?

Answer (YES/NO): YES